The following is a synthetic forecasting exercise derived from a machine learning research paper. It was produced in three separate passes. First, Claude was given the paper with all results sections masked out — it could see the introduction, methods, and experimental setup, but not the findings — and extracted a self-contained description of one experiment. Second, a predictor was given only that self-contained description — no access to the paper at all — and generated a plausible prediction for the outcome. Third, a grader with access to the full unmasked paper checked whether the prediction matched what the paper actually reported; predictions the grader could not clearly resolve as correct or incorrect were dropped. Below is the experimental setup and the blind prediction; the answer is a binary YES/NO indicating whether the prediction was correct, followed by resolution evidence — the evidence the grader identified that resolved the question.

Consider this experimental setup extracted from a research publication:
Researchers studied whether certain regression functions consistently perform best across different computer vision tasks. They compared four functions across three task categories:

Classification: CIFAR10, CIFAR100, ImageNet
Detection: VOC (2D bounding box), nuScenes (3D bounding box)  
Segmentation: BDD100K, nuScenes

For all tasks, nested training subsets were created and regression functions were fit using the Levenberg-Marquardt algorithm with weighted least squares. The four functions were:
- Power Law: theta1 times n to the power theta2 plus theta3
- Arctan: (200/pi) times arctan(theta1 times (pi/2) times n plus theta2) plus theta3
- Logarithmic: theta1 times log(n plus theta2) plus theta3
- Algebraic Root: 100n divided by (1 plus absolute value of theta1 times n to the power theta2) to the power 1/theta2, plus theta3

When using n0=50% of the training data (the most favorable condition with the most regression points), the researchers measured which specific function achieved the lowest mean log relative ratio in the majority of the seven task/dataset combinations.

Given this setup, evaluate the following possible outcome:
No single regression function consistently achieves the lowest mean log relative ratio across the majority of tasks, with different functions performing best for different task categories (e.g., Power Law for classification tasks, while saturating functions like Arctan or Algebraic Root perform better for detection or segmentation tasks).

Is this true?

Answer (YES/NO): NO